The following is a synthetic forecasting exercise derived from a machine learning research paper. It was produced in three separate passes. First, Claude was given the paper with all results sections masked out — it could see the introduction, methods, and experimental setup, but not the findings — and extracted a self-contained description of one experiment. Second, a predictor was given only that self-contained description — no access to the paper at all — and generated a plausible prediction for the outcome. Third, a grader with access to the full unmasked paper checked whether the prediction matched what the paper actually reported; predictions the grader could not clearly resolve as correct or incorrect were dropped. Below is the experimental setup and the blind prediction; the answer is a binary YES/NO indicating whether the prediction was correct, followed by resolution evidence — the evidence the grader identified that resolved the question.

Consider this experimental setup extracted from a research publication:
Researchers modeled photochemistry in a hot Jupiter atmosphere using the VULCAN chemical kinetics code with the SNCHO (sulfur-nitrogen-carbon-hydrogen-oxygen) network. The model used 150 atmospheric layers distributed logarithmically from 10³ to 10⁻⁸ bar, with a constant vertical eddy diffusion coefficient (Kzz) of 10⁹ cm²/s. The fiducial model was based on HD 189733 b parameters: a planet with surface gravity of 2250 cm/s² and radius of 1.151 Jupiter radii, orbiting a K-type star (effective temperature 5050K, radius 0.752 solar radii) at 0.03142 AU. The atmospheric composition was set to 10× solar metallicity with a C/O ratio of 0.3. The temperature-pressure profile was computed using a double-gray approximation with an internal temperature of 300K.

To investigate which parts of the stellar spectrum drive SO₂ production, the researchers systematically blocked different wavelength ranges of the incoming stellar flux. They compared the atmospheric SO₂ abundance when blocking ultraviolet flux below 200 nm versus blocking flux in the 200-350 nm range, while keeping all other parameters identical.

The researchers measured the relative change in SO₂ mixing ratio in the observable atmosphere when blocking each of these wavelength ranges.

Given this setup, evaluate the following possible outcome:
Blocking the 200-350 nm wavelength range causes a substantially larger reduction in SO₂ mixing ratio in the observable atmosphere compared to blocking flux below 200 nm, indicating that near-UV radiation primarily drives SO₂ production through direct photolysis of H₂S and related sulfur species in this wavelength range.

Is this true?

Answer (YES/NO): NO